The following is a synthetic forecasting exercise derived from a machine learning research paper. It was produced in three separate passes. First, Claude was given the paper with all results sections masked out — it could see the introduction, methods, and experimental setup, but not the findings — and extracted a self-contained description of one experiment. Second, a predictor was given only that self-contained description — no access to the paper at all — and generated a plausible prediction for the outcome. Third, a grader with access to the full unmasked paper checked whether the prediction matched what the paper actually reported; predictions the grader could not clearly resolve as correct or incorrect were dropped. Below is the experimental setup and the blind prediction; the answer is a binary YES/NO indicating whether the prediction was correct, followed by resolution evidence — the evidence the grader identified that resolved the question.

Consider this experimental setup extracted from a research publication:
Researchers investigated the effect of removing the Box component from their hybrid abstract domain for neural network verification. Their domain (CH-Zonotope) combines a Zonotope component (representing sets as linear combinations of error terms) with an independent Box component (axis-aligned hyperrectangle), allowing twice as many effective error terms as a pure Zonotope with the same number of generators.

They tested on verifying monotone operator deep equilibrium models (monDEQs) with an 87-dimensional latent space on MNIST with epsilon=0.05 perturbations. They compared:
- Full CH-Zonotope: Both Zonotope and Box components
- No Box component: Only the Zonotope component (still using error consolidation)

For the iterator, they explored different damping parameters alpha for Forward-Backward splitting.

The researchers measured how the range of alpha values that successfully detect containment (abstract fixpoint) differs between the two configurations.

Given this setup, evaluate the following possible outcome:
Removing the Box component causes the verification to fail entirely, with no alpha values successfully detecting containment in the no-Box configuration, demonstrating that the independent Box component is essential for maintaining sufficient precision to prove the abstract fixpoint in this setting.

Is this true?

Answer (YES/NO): YES